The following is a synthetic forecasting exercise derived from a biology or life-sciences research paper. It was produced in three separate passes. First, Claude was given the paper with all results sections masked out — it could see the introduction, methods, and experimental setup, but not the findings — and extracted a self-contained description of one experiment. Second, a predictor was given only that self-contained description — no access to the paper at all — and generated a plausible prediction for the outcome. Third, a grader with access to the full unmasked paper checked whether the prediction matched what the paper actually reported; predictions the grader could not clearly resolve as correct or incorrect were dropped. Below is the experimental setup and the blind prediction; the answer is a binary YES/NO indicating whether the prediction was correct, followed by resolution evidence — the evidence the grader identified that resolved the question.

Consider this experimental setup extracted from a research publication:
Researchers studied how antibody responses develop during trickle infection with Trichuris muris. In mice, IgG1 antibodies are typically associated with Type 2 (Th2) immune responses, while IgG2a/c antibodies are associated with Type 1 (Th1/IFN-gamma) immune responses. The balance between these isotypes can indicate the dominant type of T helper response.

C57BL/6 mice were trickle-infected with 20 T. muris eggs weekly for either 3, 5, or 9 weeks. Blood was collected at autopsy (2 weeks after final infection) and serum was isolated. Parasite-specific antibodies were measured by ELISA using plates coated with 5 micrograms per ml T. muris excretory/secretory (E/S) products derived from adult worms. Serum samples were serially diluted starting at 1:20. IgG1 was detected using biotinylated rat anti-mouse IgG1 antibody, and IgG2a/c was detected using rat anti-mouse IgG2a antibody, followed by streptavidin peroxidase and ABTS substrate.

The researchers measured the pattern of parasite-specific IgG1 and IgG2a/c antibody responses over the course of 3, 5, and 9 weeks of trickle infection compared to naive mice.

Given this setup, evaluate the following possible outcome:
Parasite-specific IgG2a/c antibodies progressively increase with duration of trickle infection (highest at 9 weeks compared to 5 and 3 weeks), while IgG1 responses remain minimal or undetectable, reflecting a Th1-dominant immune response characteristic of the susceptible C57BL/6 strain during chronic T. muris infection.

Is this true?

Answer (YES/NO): NO